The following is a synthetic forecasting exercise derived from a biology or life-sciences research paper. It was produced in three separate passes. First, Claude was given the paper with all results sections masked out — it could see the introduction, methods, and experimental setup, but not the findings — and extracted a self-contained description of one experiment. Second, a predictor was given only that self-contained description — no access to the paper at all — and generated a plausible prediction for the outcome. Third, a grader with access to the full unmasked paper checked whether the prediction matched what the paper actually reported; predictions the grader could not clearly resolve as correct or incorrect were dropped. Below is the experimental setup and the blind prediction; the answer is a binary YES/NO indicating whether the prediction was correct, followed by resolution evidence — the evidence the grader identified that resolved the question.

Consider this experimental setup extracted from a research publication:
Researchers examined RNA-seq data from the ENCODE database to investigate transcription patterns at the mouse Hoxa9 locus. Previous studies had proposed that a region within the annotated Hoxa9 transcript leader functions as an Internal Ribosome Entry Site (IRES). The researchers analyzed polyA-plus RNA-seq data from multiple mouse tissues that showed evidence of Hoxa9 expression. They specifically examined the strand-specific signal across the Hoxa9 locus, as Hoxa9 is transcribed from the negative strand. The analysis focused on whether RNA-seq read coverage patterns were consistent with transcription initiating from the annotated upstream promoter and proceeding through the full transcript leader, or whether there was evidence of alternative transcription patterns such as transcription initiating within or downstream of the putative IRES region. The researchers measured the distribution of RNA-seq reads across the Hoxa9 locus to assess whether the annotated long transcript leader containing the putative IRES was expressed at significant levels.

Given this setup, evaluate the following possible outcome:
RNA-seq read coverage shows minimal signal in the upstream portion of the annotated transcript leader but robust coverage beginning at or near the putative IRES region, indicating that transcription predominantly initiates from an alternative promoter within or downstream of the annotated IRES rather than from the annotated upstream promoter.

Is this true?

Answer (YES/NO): NO